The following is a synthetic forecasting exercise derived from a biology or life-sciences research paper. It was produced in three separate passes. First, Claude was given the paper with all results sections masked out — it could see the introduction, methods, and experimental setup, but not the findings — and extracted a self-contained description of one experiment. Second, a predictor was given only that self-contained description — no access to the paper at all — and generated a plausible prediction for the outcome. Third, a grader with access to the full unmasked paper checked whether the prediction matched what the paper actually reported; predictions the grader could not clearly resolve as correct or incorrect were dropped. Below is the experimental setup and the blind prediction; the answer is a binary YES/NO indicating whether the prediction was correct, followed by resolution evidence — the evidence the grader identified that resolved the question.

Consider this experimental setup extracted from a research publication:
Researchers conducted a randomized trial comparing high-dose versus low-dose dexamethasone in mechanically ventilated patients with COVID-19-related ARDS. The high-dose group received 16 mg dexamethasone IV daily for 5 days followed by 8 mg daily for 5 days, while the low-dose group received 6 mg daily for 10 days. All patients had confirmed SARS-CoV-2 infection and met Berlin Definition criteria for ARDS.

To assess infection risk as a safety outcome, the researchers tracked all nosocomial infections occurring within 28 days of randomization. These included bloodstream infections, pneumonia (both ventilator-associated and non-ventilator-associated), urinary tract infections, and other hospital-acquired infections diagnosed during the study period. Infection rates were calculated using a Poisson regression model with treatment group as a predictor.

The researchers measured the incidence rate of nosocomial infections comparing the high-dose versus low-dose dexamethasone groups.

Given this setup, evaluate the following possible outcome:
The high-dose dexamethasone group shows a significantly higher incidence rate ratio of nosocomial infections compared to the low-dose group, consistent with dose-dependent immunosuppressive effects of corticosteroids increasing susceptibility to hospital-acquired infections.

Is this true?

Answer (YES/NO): NO